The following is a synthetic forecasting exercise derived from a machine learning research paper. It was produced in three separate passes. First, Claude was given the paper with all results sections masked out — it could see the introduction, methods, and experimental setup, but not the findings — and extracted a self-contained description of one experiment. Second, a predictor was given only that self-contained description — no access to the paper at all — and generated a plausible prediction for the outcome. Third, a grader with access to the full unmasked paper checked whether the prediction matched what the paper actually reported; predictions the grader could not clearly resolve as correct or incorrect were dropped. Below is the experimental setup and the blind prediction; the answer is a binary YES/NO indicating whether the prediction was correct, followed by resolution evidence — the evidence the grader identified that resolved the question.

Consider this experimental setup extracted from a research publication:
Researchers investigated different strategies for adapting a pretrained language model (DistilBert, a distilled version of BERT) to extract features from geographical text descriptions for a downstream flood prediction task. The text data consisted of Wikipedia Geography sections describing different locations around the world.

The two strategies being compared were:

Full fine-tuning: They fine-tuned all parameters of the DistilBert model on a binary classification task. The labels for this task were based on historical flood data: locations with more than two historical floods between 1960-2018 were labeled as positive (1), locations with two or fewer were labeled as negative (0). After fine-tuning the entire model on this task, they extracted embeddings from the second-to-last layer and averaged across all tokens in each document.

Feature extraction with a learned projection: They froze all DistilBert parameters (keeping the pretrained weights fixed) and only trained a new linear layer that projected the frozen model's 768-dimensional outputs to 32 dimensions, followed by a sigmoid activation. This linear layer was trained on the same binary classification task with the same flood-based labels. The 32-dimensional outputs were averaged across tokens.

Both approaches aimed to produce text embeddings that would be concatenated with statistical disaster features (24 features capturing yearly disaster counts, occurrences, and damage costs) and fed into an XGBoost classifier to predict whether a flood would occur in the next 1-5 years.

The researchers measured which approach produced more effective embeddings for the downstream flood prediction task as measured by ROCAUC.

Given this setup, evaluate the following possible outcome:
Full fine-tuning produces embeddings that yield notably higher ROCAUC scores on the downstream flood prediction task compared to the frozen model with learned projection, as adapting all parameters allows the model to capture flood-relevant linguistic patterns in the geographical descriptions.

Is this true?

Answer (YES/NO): NO